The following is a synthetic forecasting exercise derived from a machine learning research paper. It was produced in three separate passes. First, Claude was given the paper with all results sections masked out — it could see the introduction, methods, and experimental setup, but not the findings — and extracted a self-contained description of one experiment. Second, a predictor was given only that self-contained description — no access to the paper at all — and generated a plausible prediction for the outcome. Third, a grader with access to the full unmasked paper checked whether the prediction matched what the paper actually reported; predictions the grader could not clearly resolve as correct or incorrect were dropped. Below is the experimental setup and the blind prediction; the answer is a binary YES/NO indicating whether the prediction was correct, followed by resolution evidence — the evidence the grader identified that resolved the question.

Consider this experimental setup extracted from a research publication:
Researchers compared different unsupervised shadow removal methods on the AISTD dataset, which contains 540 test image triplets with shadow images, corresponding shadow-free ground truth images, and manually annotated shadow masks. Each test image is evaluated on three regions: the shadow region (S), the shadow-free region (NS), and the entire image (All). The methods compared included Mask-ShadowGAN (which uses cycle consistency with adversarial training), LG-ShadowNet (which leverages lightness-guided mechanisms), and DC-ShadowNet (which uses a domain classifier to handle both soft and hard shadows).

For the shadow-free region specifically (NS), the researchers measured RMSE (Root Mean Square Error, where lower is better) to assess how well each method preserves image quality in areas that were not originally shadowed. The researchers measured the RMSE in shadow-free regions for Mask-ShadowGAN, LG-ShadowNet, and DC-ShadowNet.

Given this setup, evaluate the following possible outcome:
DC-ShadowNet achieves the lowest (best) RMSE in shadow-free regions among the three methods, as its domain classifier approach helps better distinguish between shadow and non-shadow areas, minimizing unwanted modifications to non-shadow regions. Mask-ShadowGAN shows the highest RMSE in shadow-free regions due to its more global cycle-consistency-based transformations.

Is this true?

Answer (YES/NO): NO